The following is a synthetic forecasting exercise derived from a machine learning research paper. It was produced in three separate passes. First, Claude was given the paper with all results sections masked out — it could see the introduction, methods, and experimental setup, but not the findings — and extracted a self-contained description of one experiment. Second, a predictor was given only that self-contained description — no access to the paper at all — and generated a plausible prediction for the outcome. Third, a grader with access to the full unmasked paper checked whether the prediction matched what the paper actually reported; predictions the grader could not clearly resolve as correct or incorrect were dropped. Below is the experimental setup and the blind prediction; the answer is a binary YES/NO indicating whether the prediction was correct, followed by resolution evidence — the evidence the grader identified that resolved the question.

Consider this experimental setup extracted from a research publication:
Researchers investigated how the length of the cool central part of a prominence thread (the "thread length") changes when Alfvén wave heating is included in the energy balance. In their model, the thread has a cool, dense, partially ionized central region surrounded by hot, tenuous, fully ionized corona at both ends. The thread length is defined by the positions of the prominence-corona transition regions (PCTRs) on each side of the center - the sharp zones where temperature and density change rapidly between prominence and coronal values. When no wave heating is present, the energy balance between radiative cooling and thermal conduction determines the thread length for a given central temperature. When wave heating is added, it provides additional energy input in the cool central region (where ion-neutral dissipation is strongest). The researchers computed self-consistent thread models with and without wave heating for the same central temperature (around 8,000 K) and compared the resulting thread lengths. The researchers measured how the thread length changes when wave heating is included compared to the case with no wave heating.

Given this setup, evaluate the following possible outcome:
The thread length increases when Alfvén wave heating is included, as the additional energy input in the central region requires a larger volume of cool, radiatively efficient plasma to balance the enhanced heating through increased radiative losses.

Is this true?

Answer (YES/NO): YES